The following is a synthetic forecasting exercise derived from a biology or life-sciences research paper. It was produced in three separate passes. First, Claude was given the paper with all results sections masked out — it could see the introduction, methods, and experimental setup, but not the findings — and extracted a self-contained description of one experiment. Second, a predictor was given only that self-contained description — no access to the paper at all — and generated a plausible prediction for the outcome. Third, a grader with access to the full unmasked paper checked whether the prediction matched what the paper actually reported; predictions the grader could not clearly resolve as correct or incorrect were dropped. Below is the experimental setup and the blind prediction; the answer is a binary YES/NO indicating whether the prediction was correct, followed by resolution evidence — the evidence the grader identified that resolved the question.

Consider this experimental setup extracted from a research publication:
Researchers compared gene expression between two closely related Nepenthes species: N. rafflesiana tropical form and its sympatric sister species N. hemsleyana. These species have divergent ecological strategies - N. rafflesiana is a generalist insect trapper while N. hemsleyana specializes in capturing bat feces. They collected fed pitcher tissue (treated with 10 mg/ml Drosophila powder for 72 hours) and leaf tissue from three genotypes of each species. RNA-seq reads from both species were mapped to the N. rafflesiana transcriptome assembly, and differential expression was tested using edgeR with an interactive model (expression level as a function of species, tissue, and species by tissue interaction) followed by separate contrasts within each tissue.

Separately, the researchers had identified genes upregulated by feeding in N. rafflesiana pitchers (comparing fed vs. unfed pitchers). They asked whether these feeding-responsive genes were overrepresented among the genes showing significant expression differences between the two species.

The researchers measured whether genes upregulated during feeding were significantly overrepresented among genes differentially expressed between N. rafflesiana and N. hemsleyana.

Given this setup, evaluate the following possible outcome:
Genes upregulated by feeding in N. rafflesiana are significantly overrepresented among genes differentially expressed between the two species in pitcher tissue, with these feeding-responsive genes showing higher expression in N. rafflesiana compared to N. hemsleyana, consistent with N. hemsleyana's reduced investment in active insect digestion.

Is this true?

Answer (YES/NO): NO